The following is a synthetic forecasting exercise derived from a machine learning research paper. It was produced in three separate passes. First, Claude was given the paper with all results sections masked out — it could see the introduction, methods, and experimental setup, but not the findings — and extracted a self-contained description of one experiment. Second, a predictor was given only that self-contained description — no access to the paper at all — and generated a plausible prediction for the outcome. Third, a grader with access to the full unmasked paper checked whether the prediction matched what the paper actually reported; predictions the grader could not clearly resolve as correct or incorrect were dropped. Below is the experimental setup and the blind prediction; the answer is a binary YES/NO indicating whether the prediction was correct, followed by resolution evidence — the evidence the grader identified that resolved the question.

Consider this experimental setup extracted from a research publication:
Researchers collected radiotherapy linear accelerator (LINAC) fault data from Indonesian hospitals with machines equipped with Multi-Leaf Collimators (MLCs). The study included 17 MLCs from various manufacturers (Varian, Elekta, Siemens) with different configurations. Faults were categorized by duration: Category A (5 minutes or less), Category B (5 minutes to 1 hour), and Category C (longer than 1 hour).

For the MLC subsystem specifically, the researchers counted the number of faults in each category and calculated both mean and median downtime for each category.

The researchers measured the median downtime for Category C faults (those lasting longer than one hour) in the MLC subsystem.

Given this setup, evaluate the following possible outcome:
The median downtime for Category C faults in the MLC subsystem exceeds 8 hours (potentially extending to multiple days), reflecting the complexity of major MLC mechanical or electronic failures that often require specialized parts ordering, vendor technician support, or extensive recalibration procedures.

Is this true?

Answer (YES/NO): NO